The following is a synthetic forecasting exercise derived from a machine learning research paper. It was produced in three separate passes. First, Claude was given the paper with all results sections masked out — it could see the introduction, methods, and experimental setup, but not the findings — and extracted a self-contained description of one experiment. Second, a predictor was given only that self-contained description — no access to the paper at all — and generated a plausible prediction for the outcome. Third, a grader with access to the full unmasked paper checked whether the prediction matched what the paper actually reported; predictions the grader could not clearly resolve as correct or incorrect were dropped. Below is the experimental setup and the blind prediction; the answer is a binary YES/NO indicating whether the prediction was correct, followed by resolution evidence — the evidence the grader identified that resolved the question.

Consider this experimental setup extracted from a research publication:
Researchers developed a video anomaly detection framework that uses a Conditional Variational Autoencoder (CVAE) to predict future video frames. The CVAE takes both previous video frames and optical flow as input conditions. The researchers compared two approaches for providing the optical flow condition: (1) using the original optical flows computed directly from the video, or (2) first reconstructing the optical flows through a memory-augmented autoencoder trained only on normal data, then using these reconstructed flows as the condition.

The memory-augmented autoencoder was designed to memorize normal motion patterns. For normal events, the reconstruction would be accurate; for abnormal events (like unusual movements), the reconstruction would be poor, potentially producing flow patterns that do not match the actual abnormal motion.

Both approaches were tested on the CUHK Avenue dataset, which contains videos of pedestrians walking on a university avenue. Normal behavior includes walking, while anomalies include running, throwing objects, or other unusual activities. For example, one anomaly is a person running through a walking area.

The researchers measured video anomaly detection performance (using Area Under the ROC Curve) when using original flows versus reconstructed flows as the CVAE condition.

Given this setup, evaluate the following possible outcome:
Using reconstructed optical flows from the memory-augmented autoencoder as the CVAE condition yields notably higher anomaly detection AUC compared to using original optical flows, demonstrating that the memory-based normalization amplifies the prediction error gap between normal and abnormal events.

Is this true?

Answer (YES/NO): YES